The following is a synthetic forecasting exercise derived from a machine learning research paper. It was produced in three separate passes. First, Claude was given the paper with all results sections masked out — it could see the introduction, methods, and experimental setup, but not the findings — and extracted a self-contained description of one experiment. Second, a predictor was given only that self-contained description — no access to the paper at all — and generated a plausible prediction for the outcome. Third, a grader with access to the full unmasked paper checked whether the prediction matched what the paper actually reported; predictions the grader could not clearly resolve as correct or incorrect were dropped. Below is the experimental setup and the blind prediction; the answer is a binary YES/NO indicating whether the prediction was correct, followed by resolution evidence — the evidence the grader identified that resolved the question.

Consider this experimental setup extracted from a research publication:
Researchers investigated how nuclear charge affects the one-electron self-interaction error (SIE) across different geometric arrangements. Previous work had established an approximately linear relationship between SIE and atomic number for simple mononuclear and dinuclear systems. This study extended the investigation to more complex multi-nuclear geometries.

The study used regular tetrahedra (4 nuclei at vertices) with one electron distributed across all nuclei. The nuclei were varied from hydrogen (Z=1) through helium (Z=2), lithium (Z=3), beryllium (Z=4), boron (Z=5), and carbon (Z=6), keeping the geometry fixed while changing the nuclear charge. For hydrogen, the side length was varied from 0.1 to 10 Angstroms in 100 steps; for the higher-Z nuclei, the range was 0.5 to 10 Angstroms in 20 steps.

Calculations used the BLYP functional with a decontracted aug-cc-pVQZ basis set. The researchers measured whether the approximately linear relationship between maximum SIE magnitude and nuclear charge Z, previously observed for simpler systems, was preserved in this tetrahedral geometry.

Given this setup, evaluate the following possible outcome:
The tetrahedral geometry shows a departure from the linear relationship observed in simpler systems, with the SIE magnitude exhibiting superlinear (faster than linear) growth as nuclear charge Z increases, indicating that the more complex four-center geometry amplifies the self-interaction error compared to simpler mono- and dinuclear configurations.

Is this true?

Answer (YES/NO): NO